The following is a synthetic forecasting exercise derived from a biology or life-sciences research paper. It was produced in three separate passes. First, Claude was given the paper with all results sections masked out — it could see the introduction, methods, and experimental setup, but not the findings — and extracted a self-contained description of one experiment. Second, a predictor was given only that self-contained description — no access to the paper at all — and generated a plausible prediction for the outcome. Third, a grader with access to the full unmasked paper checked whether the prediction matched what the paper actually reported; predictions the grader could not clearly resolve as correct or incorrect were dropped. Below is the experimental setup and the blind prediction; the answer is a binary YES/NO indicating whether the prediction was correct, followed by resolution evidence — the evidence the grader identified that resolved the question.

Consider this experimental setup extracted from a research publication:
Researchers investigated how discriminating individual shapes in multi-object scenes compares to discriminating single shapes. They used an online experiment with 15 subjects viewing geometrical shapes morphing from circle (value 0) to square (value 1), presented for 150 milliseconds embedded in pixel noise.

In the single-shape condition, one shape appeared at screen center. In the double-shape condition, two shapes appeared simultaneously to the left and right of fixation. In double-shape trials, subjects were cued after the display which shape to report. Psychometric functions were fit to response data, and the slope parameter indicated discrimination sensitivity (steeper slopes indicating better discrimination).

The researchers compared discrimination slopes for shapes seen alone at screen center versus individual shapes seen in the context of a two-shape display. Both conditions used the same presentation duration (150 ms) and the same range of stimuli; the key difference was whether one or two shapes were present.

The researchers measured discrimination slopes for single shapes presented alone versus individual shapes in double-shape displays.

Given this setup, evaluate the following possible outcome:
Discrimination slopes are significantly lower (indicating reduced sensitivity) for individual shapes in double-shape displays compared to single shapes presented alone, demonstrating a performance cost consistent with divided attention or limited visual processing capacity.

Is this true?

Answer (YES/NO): NO